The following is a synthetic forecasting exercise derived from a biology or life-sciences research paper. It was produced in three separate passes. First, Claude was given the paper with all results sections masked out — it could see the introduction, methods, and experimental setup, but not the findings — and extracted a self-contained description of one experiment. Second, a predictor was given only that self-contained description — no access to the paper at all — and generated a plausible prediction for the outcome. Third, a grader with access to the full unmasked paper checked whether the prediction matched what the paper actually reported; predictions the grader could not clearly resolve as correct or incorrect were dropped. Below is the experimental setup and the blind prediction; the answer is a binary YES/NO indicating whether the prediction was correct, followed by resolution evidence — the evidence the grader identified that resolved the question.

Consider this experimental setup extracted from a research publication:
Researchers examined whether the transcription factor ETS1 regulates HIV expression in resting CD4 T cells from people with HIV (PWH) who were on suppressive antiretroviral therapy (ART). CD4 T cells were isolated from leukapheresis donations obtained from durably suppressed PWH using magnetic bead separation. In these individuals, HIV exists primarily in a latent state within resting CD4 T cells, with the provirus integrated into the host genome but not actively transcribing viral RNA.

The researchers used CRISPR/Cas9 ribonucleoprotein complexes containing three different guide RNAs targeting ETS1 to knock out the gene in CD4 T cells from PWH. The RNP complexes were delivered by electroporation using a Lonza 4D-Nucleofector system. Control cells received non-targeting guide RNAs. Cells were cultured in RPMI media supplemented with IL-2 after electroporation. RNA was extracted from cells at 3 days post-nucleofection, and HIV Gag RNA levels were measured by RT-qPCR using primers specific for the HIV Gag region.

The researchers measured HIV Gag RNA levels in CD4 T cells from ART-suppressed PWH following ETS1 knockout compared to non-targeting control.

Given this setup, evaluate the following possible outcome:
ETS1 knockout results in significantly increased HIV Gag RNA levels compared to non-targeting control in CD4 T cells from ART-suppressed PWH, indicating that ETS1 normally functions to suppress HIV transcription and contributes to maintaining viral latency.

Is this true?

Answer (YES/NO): YES